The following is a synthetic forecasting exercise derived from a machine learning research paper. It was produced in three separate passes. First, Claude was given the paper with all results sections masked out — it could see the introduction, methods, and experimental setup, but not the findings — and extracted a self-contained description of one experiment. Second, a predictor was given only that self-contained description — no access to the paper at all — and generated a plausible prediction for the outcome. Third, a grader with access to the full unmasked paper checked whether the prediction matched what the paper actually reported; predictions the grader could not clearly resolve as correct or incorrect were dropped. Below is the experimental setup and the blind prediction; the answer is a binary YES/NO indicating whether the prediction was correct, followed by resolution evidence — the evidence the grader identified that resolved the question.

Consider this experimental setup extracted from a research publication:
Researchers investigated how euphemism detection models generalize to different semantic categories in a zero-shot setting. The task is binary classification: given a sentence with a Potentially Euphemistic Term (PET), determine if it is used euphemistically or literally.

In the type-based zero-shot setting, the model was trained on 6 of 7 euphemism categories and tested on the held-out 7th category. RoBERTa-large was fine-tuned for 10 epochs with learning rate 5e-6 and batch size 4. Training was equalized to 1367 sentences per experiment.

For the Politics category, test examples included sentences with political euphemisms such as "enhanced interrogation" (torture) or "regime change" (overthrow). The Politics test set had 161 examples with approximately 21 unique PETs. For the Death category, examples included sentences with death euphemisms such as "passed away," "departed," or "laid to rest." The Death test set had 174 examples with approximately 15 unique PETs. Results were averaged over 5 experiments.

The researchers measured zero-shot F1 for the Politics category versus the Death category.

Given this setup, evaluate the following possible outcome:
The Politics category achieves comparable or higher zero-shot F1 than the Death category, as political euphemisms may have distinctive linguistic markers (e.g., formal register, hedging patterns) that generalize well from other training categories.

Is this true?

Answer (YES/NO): NO